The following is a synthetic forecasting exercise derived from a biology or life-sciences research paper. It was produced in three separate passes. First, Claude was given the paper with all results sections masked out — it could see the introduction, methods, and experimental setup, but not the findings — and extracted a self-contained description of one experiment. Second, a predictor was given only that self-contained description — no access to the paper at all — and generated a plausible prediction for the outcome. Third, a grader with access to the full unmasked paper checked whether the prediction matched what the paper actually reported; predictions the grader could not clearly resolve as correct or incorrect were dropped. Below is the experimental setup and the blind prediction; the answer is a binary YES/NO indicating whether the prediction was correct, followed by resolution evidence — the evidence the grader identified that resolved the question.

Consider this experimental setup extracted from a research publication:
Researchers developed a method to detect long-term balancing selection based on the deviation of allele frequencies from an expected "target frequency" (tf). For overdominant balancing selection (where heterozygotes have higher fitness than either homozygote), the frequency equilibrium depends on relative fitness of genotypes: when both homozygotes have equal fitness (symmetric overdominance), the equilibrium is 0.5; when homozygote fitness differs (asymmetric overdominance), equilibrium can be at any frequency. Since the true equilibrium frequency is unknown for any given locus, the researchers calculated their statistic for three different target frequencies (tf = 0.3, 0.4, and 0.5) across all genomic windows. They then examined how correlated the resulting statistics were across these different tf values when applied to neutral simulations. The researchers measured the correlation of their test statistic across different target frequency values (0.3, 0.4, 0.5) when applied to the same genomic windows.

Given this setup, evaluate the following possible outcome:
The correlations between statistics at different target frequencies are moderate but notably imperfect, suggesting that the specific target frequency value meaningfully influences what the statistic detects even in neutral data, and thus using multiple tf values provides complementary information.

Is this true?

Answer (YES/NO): NO